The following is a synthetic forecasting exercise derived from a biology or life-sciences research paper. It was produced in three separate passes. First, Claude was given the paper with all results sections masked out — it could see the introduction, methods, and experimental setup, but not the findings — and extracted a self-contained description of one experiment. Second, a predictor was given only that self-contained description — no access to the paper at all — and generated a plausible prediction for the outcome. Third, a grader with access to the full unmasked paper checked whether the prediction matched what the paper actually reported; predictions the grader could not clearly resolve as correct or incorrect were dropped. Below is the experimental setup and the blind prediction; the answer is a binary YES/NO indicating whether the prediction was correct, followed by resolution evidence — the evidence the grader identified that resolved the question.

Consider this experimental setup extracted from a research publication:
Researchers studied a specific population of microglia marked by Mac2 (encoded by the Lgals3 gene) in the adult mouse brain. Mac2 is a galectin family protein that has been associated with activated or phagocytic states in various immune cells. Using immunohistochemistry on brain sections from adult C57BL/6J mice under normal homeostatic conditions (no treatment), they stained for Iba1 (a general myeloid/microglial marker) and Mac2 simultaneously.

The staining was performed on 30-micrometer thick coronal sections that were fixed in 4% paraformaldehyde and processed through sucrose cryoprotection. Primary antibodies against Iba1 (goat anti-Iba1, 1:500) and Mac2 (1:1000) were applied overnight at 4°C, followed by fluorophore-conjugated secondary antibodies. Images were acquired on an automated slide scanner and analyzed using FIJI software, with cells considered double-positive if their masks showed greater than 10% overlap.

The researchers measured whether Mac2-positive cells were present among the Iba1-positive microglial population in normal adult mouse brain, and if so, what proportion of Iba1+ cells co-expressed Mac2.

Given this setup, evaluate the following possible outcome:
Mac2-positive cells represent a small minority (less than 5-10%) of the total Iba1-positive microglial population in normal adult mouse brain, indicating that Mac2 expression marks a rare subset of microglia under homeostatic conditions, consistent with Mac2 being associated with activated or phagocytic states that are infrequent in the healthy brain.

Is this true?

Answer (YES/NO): YES